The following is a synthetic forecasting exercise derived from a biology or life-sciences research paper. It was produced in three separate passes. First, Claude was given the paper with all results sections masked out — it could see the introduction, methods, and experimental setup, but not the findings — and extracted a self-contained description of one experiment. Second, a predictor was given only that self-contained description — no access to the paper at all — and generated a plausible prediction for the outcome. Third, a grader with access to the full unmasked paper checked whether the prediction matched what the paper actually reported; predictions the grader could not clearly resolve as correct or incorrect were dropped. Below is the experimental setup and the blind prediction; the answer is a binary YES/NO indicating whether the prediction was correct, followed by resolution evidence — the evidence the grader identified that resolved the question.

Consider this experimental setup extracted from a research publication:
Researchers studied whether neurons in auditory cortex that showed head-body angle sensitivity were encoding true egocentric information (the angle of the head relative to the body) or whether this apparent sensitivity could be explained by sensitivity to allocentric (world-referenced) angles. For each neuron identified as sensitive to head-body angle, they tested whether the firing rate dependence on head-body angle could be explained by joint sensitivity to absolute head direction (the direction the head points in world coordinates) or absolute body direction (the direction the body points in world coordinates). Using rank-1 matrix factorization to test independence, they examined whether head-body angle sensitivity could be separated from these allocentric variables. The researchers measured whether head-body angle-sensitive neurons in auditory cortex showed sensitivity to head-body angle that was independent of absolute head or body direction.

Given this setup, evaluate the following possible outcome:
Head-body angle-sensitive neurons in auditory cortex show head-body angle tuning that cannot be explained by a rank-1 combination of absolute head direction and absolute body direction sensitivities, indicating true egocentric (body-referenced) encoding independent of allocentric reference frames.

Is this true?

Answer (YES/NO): YES